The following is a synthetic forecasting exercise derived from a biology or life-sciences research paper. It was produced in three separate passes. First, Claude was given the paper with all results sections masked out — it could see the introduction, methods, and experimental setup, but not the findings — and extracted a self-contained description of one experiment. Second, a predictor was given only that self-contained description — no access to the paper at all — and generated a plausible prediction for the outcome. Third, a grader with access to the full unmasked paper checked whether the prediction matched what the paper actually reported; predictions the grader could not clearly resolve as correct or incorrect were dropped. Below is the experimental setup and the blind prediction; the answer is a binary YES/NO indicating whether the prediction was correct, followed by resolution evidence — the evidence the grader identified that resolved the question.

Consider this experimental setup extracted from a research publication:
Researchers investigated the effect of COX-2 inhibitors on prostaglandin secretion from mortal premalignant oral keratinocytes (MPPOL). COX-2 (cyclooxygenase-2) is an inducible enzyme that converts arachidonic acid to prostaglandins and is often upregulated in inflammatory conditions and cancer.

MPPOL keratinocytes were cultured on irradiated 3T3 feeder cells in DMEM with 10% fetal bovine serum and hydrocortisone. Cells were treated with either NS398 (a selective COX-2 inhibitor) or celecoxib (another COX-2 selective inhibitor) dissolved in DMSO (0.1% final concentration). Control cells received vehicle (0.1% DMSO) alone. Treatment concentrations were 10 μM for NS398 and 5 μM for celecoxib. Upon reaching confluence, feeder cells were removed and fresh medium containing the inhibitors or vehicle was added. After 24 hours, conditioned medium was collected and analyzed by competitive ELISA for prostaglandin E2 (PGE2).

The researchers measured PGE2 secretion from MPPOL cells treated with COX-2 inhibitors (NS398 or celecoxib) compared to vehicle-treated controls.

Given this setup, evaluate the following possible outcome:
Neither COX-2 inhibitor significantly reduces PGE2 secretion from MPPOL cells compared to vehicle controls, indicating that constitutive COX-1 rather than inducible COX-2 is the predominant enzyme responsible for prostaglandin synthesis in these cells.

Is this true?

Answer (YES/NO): NO